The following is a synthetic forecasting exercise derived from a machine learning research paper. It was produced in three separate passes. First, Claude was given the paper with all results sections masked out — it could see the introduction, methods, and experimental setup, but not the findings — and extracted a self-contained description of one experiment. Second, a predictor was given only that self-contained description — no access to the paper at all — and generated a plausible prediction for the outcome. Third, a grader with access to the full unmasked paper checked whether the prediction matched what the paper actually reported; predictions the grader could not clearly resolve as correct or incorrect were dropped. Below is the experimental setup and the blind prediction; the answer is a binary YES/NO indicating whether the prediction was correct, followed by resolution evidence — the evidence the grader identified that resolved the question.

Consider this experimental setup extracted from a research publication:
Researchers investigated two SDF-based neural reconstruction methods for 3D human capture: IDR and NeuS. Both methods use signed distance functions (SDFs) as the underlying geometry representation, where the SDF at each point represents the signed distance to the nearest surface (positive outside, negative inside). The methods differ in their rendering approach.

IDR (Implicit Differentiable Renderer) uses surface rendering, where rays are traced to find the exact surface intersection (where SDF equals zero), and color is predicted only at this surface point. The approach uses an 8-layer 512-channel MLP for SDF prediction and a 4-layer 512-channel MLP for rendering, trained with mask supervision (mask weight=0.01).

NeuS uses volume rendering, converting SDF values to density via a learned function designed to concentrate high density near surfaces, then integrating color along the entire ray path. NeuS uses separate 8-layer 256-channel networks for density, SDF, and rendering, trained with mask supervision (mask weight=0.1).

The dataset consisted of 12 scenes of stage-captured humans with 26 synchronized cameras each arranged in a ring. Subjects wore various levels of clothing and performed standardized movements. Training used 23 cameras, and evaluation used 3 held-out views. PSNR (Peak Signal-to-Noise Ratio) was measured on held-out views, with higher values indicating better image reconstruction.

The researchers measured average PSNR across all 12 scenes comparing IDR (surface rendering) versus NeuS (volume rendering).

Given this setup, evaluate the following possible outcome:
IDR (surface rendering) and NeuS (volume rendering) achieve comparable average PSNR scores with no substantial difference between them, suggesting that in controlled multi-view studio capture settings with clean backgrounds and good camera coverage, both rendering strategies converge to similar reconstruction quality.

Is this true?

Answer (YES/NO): NO